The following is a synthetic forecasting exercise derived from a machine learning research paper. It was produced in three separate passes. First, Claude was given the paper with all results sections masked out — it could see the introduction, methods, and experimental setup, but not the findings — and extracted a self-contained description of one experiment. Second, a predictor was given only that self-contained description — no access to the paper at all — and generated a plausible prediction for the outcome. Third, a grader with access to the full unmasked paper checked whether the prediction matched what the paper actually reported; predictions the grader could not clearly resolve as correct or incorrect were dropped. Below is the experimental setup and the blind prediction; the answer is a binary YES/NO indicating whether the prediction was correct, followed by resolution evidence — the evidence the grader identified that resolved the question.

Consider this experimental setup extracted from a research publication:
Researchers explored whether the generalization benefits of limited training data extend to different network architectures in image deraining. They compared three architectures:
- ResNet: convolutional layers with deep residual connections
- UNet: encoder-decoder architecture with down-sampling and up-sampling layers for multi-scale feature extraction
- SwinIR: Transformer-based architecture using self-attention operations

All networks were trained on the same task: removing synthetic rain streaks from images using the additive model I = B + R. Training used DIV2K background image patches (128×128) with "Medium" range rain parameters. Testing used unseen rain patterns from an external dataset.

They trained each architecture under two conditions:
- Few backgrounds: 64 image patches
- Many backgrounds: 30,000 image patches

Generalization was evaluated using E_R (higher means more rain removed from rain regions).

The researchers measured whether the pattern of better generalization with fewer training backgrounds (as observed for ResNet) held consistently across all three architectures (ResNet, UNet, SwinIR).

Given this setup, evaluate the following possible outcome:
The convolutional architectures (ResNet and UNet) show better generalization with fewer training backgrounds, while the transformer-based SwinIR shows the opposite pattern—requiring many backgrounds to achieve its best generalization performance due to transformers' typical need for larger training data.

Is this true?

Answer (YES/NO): NO